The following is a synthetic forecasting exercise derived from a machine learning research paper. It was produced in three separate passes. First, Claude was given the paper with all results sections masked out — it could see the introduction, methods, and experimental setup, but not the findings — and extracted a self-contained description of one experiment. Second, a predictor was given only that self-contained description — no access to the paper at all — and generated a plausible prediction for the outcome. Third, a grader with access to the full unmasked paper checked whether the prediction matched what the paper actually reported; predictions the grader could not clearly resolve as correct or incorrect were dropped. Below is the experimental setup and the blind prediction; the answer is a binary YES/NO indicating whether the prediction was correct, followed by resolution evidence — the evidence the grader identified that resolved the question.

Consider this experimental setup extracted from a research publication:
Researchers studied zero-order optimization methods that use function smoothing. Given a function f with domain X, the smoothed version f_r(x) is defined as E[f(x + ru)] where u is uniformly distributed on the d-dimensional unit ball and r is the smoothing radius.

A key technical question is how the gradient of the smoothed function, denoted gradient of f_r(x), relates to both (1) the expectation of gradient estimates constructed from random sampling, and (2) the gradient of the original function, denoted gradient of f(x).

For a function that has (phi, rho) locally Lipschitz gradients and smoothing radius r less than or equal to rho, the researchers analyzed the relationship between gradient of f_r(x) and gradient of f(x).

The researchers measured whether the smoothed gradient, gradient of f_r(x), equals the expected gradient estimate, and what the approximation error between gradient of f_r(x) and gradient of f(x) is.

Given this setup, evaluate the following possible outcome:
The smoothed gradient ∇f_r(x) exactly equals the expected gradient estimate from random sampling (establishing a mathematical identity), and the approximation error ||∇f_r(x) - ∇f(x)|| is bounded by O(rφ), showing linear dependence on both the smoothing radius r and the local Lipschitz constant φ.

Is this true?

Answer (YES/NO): YES